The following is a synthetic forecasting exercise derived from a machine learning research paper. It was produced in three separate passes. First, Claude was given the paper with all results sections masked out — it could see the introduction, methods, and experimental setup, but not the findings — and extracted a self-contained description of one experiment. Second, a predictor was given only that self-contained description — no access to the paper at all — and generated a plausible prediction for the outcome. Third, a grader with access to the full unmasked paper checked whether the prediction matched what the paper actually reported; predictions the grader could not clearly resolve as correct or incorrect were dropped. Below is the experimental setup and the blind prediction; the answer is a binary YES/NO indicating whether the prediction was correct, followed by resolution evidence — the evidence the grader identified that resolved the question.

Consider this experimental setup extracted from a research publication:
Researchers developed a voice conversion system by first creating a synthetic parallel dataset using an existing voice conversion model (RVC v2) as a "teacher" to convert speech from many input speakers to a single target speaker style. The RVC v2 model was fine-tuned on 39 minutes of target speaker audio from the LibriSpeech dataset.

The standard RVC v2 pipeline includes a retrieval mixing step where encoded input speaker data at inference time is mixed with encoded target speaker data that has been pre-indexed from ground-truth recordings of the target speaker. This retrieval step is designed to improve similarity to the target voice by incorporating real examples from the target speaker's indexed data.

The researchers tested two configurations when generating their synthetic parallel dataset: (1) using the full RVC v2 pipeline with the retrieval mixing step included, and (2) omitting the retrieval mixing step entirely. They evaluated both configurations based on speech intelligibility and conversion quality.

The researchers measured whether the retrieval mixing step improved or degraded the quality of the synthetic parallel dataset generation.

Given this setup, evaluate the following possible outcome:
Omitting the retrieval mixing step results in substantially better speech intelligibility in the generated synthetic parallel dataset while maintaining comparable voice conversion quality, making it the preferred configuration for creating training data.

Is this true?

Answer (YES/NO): NO